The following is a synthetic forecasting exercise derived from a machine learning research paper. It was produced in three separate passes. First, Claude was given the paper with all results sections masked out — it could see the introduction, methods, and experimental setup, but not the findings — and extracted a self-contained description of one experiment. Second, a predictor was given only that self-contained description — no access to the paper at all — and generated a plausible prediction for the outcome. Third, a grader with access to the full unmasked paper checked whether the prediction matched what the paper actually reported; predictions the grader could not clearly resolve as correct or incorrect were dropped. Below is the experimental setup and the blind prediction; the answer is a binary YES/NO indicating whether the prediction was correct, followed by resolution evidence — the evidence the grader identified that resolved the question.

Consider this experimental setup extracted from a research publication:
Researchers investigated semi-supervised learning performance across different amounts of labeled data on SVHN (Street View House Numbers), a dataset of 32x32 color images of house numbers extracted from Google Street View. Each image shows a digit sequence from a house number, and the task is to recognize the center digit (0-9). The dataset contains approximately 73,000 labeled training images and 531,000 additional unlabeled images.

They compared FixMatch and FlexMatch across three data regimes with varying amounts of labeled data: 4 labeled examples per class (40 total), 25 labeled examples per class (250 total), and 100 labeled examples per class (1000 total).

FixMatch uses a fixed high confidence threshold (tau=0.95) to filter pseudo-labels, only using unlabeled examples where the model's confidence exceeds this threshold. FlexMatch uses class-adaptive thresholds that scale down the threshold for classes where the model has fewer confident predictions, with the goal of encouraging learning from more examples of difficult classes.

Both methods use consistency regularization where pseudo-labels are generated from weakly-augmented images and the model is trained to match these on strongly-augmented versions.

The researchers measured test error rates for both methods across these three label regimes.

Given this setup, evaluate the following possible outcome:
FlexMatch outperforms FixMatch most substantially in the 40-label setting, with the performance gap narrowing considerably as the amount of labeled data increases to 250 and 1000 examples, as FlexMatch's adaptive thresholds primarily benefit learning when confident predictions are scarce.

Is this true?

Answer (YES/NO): NO